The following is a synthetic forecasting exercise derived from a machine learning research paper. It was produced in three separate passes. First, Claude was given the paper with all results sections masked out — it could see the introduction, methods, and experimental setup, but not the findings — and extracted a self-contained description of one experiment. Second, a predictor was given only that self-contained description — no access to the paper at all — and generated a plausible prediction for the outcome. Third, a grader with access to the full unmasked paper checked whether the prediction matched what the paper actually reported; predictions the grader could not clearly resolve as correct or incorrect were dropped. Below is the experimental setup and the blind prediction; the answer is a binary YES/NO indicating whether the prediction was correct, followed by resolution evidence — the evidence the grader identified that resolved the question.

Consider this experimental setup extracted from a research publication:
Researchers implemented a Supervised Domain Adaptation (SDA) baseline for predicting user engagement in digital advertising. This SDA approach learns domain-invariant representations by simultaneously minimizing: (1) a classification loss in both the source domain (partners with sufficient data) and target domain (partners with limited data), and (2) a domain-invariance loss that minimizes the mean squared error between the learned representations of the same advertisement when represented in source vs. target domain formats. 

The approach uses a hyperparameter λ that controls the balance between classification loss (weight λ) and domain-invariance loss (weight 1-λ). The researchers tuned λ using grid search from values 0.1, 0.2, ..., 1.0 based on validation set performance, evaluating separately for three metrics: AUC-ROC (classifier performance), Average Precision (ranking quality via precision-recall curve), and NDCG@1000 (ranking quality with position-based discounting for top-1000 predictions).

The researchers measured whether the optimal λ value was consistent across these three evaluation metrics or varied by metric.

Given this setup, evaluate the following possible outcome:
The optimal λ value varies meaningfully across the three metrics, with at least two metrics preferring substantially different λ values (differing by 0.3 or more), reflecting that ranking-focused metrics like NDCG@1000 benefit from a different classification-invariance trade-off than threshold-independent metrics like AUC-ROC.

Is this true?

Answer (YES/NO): NO